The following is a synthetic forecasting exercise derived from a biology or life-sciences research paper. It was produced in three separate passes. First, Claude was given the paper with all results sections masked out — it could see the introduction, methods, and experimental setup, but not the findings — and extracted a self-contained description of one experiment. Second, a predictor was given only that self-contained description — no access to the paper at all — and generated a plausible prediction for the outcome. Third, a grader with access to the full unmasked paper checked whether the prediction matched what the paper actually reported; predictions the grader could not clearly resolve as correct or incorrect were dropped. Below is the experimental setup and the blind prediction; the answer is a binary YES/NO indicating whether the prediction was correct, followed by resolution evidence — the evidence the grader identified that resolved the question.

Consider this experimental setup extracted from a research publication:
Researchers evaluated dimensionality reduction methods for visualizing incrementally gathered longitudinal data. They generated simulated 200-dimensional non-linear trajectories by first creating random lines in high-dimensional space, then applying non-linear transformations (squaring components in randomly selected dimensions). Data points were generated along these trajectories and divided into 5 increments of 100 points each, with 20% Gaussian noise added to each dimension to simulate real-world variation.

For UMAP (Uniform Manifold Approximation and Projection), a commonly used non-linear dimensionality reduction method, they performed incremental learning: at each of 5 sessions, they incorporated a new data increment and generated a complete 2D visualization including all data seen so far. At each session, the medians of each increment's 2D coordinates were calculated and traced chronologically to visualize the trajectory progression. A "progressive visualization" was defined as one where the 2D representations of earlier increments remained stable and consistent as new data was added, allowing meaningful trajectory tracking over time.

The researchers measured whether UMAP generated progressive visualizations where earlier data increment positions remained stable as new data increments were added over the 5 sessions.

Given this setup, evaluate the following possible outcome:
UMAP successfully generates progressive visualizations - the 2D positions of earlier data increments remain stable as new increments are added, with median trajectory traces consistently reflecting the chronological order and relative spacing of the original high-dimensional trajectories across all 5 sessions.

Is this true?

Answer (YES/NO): NO